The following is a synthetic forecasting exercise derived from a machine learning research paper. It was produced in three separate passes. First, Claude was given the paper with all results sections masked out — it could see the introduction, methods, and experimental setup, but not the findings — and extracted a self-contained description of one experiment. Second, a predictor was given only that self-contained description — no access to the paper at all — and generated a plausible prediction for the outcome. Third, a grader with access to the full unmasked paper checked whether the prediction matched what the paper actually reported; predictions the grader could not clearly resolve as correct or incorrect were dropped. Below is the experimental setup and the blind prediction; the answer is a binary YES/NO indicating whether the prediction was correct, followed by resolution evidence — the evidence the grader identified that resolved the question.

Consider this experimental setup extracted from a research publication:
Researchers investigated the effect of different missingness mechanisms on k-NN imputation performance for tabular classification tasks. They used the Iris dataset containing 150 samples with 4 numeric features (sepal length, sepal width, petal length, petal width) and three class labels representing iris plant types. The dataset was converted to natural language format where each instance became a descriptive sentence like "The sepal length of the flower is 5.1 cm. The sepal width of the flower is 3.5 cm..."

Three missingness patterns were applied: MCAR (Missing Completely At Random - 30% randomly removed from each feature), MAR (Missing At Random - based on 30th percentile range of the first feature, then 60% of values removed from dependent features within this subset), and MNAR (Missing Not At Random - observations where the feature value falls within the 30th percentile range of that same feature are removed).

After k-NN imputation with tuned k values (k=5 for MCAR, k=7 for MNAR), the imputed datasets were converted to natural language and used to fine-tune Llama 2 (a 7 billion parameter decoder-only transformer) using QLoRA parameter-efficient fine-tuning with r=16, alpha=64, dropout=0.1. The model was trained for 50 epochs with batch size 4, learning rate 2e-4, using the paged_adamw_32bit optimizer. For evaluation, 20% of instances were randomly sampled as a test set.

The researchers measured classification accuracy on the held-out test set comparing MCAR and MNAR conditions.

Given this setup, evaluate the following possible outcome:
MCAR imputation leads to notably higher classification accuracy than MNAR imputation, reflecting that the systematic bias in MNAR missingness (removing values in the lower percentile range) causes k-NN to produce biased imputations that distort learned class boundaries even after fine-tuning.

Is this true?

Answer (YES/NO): YES